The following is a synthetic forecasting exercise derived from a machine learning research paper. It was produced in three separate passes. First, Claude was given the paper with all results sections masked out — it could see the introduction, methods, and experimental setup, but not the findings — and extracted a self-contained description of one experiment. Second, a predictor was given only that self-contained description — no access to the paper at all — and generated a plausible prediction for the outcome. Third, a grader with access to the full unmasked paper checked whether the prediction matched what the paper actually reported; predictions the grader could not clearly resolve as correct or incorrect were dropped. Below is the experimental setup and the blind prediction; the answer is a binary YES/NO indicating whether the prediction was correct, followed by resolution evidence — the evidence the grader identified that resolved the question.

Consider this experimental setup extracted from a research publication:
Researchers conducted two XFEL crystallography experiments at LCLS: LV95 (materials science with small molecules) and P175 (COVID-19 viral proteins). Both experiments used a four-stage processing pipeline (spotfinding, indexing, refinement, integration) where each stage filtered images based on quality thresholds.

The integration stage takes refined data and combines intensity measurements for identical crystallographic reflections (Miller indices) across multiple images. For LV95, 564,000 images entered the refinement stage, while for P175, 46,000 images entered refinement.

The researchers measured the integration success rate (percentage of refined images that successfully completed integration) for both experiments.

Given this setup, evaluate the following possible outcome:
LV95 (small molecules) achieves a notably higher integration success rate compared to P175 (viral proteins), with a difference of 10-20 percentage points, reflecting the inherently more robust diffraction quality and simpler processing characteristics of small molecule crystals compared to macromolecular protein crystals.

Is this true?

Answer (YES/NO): NO